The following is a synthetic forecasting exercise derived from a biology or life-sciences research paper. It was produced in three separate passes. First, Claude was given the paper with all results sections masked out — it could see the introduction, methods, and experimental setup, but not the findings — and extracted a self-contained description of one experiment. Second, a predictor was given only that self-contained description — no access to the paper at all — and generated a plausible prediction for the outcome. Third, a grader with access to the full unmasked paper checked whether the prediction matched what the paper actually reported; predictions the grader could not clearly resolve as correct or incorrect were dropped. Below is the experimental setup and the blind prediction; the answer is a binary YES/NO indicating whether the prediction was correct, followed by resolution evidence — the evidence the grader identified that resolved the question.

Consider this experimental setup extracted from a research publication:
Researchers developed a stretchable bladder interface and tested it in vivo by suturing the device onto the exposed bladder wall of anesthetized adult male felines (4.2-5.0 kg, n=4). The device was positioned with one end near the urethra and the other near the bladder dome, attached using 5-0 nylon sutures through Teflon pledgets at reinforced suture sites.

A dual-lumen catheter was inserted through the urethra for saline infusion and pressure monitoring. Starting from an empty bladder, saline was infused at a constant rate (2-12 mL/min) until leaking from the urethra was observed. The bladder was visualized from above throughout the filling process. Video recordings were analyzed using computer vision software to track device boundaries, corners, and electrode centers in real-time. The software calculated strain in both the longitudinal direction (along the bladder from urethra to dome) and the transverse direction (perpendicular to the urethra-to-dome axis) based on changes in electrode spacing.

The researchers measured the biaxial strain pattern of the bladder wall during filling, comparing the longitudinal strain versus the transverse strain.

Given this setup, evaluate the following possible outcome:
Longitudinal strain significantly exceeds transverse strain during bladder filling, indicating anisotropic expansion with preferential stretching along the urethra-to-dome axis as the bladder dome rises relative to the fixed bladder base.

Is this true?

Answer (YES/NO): YES